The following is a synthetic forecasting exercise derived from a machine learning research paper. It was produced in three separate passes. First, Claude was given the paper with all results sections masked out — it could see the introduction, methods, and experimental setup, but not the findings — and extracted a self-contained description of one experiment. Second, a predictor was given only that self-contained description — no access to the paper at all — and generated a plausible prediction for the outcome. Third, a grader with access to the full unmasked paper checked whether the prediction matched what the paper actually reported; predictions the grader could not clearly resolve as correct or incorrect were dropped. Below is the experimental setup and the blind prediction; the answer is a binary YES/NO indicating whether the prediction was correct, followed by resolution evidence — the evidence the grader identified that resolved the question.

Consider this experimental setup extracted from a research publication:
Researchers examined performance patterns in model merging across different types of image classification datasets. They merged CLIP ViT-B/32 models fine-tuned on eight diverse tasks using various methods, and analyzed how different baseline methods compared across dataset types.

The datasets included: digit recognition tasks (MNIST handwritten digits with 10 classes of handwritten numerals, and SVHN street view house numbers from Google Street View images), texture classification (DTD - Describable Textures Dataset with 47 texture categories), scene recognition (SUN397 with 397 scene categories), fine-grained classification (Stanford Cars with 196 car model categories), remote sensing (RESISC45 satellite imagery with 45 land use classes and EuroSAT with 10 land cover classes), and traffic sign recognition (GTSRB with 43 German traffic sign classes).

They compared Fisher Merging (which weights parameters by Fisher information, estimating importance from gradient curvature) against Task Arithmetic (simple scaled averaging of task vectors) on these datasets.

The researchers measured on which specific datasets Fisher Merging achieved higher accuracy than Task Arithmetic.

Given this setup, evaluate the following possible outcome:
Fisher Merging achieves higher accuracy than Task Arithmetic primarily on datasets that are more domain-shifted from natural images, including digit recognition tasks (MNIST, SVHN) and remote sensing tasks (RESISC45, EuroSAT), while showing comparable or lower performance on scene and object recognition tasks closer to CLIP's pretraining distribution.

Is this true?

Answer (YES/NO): NO